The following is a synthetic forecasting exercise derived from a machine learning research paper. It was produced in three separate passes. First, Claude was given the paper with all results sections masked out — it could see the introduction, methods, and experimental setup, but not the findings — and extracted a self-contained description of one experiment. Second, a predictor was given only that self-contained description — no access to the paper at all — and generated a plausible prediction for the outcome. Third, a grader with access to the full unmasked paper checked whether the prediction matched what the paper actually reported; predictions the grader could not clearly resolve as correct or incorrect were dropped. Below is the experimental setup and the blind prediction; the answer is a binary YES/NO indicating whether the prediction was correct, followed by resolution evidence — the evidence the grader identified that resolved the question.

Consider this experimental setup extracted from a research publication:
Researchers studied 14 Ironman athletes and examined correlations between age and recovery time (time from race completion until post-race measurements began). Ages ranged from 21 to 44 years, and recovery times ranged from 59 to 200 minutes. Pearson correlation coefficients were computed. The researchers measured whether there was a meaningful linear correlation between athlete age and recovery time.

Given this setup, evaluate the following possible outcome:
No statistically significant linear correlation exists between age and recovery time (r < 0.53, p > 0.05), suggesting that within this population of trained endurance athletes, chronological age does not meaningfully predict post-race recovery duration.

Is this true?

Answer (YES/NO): NO